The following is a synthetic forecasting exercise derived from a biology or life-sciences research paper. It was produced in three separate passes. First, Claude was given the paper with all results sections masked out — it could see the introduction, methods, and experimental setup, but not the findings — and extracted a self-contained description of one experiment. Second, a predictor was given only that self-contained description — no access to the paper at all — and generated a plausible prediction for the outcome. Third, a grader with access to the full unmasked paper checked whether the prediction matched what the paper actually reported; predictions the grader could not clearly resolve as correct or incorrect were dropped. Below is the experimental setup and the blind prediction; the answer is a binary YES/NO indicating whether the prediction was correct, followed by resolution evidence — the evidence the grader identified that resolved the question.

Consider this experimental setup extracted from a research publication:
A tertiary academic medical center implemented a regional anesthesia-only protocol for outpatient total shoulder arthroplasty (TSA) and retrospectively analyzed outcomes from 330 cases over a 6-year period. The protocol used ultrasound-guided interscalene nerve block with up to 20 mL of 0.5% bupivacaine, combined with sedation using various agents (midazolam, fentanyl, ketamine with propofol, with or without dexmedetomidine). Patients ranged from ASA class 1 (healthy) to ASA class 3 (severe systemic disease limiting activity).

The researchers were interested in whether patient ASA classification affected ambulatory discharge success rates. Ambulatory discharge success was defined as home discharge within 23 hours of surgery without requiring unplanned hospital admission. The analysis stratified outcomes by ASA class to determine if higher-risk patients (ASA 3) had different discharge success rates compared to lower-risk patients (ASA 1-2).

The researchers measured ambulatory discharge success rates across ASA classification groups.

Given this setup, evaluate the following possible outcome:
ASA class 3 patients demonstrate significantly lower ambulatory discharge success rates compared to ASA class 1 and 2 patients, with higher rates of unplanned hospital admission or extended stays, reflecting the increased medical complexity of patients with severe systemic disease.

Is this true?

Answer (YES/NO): NO